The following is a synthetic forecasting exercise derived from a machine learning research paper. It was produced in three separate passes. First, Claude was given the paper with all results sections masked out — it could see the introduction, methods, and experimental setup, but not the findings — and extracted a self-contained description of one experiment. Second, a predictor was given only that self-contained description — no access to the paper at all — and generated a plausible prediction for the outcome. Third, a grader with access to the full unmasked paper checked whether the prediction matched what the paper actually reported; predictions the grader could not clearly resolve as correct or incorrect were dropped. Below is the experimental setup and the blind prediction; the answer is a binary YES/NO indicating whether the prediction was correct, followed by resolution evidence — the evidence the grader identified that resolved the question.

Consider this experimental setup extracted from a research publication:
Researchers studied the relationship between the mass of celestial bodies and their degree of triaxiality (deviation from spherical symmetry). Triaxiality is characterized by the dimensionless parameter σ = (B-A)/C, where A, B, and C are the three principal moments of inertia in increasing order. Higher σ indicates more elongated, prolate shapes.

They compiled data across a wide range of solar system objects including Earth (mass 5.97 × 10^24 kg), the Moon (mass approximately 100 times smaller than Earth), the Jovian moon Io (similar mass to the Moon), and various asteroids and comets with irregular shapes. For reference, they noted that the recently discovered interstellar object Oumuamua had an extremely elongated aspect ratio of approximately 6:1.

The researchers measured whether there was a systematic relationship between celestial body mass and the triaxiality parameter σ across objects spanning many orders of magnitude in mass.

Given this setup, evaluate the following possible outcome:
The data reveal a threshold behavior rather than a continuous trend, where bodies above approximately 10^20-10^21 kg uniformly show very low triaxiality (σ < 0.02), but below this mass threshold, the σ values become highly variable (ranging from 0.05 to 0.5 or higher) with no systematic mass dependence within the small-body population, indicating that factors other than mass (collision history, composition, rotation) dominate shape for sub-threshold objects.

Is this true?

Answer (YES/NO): NO